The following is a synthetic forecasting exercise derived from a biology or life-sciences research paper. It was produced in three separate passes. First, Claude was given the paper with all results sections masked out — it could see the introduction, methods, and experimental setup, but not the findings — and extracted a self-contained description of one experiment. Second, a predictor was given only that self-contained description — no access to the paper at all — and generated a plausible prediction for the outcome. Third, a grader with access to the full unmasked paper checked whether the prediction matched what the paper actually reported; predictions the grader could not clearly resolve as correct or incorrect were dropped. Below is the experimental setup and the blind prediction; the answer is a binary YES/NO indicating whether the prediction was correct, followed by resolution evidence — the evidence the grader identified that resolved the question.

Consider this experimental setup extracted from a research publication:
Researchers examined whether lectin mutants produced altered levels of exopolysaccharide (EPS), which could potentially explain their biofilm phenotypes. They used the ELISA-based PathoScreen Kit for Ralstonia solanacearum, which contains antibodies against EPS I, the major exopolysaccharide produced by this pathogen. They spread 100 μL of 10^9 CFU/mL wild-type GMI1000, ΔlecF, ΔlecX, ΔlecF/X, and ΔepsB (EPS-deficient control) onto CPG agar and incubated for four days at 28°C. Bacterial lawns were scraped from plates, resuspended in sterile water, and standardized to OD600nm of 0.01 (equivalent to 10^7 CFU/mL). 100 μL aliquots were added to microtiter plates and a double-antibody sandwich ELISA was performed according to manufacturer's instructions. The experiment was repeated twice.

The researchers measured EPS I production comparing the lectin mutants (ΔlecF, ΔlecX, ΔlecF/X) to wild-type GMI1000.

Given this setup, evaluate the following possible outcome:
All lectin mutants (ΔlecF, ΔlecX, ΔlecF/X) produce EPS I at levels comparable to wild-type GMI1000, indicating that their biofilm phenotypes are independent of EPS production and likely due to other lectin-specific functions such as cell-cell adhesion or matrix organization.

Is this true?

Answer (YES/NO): YES